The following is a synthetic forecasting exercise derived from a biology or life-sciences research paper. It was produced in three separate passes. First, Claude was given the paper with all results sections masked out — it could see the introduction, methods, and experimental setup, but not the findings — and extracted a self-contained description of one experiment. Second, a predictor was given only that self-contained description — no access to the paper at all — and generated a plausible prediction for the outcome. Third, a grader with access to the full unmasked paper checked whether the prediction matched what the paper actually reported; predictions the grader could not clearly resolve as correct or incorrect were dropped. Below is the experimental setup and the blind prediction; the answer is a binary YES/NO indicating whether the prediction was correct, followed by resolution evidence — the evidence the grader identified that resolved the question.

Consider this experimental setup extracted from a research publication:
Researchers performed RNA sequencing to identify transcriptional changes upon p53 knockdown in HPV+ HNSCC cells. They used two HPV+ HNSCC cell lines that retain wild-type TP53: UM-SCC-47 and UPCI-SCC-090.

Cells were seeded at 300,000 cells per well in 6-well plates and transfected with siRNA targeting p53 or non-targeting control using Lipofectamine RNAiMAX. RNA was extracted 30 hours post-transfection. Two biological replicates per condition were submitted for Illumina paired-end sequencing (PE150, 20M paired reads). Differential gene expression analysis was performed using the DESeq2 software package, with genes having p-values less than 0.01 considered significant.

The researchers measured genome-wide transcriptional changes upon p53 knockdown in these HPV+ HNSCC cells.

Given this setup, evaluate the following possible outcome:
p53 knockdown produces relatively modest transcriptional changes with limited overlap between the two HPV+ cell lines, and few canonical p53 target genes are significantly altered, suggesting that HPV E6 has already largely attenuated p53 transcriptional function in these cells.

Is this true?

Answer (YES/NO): NO